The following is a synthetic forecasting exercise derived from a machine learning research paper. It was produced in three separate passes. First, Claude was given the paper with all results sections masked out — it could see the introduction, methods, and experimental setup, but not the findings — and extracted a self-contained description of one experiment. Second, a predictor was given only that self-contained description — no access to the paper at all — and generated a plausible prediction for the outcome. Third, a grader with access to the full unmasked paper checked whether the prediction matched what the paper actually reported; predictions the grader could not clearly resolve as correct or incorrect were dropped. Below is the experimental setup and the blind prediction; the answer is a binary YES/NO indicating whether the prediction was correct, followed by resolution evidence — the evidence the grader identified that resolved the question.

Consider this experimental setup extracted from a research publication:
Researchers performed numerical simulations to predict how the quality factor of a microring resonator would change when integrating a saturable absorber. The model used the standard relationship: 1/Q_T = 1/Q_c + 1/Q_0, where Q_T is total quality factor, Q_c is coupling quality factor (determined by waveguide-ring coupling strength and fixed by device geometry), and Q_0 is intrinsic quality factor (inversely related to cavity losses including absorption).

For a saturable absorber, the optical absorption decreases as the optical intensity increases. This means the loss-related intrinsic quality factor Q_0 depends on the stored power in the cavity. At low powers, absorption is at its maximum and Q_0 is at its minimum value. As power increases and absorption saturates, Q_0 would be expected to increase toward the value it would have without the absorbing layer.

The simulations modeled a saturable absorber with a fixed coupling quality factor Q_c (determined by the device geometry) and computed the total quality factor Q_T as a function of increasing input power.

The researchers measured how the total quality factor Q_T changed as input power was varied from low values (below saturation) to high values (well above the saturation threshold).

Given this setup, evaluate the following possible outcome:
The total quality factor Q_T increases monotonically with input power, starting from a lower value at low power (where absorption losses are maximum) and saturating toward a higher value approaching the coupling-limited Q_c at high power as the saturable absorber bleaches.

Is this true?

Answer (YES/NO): NO